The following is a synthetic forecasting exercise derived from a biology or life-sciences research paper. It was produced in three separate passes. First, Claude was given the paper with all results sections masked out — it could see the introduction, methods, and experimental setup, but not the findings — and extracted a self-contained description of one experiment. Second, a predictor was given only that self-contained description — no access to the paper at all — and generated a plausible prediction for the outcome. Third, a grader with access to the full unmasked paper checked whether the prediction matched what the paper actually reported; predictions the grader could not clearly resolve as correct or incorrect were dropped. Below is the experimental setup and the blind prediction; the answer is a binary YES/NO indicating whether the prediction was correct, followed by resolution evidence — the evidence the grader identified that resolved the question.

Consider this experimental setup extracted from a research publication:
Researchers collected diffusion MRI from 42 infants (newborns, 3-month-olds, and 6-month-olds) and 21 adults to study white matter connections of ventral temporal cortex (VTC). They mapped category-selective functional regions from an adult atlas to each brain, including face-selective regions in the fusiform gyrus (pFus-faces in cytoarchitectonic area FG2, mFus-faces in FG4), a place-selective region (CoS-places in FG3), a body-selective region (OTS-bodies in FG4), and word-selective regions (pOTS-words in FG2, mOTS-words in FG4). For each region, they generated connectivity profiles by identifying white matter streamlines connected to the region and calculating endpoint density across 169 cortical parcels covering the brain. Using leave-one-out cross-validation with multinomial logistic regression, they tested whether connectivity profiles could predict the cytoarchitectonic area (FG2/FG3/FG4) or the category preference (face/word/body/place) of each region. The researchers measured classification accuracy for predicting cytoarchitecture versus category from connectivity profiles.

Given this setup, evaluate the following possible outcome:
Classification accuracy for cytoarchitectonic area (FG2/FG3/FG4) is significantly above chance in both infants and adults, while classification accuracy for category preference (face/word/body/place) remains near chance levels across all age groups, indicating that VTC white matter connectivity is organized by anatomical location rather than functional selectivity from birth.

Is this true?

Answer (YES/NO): NO